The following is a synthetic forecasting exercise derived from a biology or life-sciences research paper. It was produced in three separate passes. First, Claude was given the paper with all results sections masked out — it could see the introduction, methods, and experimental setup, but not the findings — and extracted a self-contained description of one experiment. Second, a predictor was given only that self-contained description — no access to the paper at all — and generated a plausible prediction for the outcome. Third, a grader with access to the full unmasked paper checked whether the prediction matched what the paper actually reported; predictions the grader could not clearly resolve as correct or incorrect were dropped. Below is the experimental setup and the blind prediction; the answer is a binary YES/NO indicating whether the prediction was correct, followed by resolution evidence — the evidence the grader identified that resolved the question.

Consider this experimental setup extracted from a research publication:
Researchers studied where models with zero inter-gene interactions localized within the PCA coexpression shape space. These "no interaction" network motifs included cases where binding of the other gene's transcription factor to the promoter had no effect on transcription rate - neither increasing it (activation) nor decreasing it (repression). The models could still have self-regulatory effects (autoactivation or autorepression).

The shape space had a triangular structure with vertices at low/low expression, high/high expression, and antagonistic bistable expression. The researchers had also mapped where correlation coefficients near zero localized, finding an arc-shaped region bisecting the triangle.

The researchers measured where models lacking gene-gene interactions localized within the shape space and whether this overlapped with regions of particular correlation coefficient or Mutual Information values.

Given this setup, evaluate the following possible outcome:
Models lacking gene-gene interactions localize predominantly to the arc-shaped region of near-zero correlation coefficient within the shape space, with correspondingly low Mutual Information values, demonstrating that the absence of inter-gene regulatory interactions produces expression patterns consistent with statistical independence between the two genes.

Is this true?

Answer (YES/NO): NO